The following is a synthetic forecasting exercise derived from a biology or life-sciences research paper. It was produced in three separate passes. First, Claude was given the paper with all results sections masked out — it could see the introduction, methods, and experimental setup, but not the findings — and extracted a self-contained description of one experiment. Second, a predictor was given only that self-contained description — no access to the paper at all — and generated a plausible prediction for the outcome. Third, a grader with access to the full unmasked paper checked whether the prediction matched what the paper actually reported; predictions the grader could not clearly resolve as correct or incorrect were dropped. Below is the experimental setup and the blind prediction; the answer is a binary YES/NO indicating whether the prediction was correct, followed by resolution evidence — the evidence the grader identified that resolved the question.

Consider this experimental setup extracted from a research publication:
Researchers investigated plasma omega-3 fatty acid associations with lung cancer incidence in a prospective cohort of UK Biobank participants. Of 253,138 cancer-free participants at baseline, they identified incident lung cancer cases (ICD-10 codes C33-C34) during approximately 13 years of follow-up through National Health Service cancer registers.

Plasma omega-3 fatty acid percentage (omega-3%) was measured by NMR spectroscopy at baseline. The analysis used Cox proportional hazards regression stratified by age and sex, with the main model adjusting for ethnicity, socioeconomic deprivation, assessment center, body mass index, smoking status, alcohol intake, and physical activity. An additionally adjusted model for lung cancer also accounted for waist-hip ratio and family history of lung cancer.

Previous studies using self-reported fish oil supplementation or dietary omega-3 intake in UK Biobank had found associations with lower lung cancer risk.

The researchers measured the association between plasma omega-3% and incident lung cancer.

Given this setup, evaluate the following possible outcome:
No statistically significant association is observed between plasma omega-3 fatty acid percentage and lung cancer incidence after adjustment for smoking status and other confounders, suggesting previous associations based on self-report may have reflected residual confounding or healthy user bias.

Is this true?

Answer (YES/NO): NO